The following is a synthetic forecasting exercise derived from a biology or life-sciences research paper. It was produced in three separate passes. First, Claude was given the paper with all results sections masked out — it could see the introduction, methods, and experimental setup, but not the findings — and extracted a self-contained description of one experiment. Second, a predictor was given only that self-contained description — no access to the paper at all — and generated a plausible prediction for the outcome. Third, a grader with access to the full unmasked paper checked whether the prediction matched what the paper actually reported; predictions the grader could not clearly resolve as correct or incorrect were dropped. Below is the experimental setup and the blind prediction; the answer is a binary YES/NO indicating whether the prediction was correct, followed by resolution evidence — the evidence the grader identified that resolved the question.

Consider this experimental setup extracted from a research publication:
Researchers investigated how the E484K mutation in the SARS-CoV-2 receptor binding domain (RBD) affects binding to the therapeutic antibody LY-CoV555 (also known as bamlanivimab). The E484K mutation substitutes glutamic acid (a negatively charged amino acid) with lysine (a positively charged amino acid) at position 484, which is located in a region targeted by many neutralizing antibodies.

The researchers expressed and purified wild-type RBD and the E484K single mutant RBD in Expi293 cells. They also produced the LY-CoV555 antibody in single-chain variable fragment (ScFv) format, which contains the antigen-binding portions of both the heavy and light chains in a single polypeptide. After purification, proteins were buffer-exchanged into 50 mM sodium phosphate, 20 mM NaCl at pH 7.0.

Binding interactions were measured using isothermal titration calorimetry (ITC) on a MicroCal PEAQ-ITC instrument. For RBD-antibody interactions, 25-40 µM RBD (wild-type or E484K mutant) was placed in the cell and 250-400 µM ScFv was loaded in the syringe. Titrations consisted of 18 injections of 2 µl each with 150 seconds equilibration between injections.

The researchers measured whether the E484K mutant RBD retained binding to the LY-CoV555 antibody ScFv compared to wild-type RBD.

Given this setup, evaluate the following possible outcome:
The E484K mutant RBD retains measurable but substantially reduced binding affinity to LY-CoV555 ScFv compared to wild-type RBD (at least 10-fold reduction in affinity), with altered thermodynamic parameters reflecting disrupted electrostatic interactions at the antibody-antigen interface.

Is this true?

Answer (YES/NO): NO